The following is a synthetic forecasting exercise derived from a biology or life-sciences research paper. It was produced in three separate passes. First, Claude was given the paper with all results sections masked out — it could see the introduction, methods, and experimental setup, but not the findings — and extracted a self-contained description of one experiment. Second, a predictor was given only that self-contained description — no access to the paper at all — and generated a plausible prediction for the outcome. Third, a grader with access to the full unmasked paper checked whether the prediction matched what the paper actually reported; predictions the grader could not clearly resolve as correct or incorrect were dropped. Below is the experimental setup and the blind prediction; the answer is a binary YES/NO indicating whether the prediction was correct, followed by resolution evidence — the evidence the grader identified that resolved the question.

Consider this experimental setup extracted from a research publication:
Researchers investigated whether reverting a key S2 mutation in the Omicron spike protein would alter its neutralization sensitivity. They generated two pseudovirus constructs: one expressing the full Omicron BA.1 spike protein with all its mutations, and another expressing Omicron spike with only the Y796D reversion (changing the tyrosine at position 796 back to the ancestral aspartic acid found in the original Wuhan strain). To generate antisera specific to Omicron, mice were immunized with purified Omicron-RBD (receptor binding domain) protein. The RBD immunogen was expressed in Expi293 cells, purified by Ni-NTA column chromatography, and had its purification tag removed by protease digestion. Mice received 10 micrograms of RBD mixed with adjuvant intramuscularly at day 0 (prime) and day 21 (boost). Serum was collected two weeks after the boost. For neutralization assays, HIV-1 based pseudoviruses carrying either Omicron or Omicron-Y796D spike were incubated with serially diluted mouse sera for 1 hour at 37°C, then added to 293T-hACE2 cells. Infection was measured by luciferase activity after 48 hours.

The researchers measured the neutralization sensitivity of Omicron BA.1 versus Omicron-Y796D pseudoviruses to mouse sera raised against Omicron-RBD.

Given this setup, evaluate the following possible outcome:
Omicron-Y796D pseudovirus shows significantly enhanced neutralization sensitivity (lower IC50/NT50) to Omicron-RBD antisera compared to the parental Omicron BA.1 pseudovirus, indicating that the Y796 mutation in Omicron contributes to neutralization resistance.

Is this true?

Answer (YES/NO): YES